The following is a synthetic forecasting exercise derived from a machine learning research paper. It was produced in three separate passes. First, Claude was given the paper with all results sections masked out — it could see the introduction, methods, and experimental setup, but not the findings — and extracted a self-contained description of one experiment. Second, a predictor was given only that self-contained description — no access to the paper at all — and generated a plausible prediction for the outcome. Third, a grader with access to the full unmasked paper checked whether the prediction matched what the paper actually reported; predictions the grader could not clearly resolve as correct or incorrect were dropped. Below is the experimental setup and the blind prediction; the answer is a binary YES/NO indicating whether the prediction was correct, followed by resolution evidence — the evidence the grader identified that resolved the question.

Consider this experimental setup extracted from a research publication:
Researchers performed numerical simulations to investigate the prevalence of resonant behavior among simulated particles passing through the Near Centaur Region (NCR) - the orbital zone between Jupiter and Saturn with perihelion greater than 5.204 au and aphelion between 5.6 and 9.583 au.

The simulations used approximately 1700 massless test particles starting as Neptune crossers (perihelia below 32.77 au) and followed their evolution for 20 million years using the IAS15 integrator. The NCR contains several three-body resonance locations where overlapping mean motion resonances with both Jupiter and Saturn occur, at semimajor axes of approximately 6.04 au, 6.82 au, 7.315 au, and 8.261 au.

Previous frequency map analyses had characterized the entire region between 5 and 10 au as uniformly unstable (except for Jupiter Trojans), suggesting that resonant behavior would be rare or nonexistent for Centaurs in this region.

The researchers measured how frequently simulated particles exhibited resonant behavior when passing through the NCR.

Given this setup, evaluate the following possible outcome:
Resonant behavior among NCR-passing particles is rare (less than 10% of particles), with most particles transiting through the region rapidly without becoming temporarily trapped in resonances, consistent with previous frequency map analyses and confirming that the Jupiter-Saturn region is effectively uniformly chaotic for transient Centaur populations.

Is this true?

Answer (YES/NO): NO